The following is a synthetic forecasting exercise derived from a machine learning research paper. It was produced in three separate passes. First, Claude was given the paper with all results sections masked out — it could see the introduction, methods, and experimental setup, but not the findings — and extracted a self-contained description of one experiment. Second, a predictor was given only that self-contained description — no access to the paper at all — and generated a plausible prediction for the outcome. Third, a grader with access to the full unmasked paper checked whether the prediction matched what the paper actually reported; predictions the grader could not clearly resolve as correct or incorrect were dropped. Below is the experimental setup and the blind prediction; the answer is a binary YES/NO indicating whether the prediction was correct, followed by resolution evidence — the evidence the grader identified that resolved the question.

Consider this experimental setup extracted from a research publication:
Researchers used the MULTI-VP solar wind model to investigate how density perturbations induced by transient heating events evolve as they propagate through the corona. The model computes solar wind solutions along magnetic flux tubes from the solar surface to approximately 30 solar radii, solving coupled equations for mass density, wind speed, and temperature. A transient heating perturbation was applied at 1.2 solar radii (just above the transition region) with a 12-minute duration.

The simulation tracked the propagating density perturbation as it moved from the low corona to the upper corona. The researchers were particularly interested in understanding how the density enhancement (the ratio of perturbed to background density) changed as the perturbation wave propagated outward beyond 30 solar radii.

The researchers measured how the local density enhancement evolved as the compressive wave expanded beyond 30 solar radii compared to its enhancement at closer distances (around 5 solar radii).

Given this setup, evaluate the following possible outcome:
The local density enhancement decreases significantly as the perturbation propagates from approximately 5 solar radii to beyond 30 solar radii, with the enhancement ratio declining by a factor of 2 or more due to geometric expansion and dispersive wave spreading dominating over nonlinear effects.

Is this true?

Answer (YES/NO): YES